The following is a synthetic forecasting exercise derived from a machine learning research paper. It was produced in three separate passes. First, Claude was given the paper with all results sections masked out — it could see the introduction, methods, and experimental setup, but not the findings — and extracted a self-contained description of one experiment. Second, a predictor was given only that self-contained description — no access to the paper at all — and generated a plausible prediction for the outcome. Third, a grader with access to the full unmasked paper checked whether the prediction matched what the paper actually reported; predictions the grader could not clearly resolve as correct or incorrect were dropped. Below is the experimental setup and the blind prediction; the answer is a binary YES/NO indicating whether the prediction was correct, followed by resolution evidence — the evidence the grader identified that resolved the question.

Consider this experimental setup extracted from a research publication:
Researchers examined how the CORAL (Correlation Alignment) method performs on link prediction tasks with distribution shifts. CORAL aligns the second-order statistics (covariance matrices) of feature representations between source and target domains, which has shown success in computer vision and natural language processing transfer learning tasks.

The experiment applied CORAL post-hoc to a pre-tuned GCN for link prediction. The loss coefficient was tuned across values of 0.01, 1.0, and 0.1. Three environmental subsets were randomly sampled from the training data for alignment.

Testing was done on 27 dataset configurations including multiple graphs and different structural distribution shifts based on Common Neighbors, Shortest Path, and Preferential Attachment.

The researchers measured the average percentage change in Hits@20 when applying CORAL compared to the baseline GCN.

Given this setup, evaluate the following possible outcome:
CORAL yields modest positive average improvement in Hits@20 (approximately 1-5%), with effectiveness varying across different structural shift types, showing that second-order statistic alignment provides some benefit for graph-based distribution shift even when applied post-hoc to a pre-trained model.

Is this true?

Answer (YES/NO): NO